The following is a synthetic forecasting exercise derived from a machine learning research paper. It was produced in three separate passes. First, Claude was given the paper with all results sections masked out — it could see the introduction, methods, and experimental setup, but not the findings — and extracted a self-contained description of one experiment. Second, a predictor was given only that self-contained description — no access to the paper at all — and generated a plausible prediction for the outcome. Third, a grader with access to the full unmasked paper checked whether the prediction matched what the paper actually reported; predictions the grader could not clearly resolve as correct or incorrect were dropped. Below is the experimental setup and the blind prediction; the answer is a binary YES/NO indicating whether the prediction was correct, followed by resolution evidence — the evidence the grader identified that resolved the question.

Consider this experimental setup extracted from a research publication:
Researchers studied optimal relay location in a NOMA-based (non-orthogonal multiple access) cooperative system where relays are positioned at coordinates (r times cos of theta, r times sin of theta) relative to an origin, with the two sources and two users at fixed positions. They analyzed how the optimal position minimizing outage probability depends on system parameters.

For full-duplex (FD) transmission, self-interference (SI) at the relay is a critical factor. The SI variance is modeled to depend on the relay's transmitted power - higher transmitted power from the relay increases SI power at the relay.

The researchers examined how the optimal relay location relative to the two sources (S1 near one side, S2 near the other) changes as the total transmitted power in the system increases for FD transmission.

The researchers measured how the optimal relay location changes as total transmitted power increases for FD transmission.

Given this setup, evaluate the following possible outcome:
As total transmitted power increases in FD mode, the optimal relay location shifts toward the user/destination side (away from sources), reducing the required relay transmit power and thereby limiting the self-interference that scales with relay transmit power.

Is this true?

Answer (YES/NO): NO